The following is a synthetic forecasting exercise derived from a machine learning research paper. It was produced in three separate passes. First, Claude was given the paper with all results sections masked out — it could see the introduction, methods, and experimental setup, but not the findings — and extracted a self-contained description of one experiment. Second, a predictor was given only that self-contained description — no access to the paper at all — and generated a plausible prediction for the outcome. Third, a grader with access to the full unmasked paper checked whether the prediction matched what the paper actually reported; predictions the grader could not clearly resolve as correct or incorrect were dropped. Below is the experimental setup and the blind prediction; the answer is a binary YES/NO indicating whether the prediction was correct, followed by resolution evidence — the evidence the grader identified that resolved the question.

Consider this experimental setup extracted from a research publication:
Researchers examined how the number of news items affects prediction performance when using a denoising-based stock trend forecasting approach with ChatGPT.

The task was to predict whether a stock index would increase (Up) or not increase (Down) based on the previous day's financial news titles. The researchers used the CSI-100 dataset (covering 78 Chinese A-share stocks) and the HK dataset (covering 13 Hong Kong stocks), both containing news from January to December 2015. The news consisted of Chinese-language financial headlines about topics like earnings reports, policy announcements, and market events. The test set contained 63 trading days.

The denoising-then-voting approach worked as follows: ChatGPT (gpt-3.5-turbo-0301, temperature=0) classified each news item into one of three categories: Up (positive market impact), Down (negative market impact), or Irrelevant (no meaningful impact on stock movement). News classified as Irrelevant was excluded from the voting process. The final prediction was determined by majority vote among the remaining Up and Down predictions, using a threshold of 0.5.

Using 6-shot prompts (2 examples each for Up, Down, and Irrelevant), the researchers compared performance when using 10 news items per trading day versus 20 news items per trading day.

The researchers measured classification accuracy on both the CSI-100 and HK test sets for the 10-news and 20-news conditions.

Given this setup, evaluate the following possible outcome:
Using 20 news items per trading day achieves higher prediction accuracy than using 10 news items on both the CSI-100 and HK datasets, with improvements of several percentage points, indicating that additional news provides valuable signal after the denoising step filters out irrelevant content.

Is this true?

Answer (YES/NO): YES